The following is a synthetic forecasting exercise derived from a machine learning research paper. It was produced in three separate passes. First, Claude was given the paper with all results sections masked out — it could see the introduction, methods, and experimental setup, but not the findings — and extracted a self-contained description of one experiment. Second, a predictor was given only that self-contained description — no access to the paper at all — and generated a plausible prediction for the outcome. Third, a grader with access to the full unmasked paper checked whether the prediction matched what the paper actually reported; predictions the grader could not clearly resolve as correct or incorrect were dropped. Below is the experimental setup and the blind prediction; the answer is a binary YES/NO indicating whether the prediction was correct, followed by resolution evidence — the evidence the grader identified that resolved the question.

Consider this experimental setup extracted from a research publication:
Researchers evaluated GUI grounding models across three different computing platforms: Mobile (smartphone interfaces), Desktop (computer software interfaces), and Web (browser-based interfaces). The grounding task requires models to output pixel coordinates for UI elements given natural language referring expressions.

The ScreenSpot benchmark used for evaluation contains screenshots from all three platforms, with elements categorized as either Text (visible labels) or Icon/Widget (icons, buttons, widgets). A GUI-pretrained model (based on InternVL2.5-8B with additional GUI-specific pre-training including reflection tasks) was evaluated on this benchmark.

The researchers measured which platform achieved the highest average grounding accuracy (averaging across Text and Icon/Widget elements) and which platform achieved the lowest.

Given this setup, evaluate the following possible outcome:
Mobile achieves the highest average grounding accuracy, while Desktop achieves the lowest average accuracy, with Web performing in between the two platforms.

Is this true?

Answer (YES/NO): YES